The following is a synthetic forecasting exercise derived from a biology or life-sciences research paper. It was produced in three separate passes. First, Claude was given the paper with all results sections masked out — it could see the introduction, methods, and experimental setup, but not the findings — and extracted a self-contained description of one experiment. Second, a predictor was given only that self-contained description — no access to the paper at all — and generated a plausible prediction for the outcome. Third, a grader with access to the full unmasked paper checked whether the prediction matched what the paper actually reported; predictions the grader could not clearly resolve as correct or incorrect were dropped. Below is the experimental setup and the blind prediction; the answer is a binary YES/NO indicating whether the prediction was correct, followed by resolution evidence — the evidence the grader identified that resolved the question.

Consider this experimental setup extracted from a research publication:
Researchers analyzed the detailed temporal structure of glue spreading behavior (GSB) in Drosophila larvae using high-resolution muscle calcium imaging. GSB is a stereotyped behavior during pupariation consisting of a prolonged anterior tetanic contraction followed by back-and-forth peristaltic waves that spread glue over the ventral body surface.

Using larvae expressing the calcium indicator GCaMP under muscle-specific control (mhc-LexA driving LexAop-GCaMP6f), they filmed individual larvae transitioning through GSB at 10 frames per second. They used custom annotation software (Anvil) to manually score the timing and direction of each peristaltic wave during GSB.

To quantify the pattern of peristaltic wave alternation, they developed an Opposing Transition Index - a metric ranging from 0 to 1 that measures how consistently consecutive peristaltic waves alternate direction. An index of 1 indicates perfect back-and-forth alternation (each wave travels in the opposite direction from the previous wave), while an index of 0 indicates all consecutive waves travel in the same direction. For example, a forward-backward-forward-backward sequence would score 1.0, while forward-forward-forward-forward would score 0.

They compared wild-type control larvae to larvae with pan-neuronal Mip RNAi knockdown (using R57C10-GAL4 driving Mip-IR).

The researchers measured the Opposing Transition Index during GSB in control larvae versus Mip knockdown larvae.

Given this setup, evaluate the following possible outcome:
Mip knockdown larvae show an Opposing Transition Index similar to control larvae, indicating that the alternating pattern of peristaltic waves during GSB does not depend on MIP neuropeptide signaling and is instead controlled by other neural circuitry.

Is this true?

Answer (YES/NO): NO